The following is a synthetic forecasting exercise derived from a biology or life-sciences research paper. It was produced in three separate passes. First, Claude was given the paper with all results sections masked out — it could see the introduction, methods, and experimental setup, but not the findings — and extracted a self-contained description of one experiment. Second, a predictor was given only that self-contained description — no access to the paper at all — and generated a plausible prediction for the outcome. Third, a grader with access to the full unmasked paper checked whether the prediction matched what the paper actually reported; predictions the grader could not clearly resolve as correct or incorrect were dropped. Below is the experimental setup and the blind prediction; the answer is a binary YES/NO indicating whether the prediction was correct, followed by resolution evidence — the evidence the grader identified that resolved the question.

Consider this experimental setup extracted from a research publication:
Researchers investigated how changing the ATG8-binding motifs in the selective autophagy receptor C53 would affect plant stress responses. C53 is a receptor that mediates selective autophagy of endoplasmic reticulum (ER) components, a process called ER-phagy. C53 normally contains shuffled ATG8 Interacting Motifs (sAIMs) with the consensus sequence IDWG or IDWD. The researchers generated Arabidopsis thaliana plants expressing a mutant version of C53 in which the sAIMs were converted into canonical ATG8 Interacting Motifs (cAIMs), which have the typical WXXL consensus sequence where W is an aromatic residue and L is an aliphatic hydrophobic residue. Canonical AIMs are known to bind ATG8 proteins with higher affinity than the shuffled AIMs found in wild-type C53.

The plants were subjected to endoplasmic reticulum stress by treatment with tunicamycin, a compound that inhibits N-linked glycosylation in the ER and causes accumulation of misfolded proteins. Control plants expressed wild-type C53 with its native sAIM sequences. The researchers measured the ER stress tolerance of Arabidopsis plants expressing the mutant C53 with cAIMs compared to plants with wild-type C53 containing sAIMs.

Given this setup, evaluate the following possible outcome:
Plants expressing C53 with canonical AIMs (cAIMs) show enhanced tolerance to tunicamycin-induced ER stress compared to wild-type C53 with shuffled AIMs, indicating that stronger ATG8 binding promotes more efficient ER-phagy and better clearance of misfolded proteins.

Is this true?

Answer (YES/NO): NO